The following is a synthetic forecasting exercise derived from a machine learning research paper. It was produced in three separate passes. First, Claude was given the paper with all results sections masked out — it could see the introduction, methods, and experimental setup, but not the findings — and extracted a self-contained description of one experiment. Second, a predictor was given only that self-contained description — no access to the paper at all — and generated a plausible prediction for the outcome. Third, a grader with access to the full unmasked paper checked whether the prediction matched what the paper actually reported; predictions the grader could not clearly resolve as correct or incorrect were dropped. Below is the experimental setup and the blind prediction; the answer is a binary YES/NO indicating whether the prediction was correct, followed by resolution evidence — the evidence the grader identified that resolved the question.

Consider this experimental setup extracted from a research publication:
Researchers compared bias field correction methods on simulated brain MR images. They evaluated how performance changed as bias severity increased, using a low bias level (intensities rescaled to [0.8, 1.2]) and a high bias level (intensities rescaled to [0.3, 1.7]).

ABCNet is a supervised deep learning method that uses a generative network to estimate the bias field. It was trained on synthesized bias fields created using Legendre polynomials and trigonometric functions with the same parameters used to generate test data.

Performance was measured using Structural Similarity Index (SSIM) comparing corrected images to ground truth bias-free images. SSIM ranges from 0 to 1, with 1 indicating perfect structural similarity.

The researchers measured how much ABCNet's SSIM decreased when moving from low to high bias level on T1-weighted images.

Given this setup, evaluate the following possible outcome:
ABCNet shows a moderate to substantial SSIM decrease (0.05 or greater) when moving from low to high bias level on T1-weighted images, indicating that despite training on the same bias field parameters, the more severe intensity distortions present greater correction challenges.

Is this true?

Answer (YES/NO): NO